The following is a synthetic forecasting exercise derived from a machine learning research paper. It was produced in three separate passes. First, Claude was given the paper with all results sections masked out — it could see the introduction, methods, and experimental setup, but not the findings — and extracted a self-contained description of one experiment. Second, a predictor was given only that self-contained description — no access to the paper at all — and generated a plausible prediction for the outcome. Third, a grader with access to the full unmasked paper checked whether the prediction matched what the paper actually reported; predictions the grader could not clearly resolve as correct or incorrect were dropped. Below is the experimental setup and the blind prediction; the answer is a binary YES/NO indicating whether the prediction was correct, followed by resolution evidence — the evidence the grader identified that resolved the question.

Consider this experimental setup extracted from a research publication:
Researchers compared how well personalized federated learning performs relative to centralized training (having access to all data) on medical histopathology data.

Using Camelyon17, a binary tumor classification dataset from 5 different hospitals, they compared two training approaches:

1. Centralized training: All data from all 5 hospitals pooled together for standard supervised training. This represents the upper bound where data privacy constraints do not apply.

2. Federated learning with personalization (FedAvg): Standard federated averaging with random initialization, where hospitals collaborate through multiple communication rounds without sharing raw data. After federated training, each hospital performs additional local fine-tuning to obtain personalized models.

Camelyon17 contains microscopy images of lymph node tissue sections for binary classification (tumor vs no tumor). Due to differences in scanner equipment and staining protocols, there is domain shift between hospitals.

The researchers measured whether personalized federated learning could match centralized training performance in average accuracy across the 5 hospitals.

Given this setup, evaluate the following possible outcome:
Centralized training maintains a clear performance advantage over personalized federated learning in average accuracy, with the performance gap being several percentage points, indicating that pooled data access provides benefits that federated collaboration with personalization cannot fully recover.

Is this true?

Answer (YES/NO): NO